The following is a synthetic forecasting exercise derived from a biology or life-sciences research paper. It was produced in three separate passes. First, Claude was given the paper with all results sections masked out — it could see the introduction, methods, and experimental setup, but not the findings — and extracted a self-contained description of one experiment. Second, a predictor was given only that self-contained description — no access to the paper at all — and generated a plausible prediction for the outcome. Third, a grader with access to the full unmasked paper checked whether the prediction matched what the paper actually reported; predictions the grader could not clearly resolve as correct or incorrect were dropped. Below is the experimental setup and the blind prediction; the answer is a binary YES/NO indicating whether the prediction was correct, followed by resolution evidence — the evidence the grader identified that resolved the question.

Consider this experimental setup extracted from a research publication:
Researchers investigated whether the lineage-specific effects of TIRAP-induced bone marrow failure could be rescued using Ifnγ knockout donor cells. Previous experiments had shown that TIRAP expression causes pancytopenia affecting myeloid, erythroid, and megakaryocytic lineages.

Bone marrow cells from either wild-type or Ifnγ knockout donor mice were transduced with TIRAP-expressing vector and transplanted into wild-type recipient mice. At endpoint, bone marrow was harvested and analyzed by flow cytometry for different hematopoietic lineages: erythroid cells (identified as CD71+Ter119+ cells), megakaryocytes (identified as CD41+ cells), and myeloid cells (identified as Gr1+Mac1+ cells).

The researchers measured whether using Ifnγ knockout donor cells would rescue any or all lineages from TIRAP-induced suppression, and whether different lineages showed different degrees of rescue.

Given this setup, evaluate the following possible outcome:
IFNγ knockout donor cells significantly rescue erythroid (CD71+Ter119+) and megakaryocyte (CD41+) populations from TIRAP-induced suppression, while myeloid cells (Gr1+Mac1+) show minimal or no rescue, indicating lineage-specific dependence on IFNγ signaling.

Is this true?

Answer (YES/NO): NO